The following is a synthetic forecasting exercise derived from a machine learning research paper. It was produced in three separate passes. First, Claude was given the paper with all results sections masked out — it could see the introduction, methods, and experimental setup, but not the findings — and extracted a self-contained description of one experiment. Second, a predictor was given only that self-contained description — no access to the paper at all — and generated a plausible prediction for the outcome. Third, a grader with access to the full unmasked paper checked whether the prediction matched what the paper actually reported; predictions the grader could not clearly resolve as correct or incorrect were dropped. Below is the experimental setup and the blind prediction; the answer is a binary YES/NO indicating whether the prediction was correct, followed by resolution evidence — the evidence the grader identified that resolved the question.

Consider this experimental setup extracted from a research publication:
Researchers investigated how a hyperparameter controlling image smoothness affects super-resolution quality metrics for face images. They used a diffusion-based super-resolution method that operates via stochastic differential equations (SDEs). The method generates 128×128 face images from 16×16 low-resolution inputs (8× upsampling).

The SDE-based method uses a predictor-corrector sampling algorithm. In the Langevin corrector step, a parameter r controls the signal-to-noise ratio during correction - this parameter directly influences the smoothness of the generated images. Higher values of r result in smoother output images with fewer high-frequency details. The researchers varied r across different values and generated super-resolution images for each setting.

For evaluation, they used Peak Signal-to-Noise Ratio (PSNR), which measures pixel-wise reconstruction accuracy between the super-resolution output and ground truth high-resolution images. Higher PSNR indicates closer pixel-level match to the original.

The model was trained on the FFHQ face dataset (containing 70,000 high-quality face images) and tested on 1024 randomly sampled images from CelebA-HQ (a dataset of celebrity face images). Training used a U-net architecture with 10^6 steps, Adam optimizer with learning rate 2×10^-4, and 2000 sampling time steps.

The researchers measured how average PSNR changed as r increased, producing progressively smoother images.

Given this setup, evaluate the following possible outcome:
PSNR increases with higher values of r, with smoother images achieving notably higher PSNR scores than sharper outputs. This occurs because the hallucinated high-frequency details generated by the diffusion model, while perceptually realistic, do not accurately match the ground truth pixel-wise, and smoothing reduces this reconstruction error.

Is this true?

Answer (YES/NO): YES